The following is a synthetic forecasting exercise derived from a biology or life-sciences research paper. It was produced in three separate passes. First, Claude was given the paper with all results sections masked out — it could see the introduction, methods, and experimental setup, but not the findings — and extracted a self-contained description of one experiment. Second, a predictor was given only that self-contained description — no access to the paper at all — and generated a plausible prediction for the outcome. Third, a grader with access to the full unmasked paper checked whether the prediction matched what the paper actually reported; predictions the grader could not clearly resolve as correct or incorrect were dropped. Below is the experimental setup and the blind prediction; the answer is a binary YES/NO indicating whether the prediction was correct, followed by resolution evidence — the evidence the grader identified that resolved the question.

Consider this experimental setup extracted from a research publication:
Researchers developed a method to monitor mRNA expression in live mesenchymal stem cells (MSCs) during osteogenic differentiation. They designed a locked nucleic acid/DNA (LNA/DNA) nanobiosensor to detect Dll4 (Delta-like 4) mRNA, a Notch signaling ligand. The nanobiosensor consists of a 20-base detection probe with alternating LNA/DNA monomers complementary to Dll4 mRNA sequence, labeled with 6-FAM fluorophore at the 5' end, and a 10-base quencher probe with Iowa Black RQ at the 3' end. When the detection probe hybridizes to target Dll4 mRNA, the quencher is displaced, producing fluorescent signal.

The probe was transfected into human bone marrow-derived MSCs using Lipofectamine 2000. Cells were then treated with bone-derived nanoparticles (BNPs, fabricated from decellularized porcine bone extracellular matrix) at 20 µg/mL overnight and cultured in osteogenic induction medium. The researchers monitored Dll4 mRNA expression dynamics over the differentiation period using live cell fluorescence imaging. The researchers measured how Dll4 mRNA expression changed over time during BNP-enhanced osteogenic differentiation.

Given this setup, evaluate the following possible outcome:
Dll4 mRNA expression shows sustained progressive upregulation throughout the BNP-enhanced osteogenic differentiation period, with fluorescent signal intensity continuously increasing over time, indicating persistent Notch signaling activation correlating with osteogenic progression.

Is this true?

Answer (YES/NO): NO